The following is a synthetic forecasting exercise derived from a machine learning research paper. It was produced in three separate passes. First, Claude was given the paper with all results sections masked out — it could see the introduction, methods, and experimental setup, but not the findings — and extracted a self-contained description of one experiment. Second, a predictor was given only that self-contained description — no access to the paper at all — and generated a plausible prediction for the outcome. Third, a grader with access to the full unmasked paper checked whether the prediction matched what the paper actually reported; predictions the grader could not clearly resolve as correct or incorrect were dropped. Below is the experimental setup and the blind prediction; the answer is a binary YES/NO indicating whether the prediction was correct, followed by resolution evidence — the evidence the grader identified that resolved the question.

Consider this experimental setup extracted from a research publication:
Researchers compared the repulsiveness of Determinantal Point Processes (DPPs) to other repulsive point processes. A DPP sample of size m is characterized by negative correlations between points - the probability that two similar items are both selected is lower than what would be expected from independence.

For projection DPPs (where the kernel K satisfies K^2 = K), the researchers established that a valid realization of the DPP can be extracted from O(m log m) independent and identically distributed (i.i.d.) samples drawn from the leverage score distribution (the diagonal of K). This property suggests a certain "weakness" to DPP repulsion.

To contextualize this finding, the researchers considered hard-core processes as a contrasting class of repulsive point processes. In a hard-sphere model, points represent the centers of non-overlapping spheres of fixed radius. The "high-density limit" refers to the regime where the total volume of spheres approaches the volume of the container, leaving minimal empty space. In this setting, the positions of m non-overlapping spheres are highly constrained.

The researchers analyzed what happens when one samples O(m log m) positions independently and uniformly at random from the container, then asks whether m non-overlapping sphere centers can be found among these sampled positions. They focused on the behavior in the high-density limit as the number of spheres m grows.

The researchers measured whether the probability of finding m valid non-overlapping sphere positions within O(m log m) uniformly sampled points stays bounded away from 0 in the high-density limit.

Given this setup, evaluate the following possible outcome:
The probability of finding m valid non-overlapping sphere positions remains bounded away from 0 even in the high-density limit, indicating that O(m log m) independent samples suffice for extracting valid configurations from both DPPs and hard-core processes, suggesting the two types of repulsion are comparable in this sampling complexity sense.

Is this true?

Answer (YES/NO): NO